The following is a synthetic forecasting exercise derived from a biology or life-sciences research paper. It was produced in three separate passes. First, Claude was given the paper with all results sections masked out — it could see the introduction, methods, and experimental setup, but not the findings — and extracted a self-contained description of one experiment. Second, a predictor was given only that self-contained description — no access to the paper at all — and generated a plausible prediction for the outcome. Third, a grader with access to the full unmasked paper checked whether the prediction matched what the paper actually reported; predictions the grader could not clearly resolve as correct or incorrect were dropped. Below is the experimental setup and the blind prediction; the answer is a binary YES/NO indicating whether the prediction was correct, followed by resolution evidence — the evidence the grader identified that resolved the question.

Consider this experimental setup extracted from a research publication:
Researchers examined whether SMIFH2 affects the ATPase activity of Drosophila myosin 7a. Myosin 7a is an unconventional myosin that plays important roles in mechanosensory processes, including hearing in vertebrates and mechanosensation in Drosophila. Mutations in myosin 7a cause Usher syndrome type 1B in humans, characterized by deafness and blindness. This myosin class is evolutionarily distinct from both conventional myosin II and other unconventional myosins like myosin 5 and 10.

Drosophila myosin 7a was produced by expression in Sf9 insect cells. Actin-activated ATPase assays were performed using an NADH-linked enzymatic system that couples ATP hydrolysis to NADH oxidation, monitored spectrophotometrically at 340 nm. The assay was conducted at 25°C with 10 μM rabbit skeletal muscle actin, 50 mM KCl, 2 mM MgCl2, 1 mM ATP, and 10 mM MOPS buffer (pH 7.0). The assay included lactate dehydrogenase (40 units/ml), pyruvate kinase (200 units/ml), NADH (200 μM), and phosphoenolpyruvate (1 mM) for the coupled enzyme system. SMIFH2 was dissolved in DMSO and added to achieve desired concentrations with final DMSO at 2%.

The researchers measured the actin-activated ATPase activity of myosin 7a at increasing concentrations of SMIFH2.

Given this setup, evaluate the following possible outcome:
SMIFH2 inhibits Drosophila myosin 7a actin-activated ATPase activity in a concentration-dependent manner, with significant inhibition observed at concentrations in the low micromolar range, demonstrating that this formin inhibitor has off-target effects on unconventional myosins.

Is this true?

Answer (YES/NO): NO